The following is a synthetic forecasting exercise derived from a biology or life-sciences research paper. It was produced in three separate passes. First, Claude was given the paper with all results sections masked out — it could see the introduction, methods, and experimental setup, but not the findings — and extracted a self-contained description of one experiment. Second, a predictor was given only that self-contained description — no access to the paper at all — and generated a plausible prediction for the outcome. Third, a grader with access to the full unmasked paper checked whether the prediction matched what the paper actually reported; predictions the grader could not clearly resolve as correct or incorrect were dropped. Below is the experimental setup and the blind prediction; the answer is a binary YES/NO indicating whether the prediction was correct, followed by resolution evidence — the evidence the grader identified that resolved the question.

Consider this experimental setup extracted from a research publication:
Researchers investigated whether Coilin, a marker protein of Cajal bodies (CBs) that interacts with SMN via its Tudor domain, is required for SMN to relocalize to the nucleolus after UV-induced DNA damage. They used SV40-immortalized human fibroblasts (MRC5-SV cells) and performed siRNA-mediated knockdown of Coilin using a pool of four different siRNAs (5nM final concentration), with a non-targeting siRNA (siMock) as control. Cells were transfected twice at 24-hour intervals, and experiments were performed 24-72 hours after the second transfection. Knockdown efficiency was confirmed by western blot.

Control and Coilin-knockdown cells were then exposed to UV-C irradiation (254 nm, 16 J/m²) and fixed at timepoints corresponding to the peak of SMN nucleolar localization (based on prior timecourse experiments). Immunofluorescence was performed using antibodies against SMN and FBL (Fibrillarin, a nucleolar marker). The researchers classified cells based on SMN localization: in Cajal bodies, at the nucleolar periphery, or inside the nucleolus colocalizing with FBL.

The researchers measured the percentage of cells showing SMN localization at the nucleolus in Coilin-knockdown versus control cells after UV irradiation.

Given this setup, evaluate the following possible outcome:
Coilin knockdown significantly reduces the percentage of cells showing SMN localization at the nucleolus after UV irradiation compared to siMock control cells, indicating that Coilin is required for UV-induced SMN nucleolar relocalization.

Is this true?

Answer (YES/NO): YES